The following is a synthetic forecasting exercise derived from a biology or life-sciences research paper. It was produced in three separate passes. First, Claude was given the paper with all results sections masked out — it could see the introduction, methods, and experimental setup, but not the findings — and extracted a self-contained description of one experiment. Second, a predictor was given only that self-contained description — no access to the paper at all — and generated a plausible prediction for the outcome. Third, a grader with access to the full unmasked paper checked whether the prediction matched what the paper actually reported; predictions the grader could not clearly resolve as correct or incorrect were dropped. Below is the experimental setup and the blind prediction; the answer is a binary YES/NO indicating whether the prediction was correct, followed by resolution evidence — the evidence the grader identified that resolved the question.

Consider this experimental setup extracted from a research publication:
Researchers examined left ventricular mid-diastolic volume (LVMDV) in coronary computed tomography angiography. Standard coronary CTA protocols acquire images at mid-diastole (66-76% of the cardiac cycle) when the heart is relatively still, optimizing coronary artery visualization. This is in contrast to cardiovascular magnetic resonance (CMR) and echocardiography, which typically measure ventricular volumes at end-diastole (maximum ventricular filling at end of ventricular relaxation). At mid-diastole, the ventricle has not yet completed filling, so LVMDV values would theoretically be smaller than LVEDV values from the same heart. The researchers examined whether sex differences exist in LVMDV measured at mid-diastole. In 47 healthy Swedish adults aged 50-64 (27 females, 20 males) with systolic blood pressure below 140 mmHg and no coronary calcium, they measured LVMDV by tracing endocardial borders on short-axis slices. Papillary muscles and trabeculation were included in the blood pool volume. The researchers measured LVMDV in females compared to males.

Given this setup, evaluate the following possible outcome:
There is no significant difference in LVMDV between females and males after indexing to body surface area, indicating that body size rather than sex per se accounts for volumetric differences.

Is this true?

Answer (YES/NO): NO